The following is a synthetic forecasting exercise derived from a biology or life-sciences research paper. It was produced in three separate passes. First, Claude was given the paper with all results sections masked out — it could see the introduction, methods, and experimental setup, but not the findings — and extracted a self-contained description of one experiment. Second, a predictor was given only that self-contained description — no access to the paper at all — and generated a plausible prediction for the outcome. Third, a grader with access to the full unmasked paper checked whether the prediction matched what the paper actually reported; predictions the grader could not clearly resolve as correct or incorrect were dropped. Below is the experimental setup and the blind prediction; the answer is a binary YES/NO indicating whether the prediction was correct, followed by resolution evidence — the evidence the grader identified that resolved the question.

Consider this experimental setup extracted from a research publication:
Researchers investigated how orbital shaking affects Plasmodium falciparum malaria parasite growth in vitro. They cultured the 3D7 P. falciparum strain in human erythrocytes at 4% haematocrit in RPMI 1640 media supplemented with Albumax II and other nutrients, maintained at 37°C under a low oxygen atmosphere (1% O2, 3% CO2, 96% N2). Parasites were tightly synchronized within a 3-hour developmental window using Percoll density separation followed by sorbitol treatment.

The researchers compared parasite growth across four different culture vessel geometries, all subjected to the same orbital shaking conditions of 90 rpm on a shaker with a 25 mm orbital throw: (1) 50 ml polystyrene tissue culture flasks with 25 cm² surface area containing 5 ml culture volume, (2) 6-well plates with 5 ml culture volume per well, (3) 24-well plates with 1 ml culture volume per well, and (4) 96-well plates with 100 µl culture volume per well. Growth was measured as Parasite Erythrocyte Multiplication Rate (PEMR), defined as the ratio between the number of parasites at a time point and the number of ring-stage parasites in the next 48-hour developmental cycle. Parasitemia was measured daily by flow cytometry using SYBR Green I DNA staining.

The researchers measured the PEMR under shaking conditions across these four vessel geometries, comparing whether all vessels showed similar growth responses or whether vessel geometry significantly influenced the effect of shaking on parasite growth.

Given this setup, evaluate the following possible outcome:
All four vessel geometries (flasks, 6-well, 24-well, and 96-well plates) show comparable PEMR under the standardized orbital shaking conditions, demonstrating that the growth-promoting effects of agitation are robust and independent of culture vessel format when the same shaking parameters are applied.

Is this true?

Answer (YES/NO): NO